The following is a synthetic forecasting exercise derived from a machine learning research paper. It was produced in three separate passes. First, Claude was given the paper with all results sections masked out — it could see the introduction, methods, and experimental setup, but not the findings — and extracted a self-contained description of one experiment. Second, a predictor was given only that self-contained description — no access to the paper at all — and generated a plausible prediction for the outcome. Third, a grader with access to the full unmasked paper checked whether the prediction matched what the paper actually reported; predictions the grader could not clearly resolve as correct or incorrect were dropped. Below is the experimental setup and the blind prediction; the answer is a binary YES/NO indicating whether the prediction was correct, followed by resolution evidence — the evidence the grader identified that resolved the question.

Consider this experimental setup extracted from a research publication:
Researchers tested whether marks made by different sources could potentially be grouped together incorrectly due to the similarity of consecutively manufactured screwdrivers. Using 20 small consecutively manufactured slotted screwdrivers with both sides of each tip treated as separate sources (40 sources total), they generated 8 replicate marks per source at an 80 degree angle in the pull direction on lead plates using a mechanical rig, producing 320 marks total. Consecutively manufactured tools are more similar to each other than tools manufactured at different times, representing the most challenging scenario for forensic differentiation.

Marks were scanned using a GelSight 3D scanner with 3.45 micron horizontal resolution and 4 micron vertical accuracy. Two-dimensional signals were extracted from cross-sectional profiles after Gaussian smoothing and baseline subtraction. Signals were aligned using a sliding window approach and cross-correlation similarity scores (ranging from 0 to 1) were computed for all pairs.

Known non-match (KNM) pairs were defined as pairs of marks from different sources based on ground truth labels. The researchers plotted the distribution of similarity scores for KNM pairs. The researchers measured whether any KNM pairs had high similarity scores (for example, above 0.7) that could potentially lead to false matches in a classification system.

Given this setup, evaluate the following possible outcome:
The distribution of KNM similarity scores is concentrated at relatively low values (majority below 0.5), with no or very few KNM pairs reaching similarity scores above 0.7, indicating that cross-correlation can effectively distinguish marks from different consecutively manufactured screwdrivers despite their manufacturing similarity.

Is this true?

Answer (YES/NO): YES